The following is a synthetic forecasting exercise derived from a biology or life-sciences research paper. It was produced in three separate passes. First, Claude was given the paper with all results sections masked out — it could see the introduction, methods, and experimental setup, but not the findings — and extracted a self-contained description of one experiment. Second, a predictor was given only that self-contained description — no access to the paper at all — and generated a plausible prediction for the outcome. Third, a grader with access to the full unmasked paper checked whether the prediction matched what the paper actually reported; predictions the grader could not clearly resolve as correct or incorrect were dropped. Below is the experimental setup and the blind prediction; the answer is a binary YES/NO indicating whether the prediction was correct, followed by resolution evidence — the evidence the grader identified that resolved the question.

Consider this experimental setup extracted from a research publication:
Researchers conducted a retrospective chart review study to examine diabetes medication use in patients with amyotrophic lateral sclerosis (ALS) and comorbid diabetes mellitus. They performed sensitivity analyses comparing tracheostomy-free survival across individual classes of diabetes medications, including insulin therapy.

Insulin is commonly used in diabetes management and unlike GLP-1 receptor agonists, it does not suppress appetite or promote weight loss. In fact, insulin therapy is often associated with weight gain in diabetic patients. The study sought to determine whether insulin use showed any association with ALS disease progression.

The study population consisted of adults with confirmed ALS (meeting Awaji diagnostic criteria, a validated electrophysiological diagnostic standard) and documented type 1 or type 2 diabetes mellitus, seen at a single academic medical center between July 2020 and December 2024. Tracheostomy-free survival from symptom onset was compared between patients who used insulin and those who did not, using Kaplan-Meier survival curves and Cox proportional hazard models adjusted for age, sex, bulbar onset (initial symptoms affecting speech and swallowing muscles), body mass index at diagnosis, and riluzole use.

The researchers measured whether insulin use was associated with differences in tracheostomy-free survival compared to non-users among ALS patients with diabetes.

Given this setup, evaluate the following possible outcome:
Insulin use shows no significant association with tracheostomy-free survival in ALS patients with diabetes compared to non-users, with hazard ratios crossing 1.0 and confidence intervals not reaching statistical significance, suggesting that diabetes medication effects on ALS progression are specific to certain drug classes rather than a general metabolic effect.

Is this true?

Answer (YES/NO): YES